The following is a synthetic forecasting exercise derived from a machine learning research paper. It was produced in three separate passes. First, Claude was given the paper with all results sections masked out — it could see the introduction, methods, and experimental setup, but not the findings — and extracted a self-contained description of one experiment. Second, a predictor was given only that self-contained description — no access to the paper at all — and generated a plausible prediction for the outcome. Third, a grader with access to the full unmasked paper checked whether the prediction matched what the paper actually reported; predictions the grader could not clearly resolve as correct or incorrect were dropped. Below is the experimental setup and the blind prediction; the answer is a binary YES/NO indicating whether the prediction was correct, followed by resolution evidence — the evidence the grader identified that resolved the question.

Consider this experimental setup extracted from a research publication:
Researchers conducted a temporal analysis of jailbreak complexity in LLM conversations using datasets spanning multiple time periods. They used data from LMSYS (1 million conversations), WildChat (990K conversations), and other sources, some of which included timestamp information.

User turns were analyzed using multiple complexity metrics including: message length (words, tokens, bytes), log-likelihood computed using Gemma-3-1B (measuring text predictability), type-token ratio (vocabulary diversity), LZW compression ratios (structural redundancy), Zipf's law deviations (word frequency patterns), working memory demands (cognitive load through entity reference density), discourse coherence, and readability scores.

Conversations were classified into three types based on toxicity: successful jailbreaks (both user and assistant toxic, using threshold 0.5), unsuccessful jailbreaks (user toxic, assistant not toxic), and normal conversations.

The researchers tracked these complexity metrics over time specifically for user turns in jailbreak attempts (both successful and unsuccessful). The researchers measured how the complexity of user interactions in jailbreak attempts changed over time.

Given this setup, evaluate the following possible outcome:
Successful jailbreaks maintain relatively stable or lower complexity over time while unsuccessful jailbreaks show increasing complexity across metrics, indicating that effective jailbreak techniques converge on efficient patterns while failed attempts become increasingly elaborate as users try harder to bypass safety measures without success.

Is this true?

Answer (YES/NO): NO